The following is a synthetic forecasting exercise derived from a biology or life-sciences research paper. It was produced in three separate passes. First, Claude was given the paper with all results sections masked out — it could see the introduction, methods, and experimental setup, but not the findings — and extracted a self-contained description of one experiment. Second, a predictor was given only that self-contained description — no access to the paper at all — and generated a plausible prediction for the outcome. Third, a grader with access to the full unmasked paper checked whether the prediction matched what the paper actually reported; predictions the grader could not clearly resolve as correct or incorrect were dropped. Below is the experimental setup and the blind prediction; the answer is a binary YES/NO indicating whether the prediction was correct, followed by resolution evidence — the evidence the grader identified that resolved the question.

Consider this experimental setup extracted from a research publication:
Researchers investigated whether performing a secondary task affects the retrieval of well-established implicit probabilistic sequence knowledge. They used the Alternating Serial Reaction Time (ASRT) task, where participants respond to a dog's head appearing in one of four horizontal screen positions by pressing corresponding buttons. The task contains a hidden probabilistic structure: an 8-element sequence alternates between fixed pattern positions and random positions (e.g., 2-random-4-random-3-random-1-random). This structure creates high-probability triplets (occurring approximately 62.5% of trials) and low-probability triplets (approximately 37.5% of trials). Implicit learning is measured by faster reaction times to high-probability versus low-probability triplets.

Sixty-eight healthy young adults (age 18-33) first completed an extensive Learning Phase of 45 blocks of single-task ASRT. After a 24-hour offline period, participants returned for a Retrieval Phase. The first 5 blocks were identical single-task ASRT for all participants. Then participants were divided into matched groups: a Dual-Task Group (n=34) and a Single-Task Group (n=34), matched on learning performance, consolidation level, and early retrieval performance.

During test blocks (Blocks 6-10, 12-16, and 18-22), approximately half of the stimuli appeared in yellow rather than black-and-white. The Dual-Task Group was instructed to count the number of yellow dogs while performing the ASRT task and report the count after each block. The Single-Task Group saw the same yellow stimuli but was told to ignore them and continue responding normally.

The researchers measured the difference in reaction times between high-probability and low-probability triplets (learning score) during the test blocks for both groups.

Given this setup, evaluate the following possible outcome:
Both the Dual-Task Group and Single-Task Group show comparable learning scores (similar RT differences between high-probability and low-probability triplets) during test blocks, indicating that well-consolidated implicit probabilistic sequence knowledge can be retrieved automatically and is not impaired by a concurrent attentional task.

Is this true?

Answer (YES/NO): YES